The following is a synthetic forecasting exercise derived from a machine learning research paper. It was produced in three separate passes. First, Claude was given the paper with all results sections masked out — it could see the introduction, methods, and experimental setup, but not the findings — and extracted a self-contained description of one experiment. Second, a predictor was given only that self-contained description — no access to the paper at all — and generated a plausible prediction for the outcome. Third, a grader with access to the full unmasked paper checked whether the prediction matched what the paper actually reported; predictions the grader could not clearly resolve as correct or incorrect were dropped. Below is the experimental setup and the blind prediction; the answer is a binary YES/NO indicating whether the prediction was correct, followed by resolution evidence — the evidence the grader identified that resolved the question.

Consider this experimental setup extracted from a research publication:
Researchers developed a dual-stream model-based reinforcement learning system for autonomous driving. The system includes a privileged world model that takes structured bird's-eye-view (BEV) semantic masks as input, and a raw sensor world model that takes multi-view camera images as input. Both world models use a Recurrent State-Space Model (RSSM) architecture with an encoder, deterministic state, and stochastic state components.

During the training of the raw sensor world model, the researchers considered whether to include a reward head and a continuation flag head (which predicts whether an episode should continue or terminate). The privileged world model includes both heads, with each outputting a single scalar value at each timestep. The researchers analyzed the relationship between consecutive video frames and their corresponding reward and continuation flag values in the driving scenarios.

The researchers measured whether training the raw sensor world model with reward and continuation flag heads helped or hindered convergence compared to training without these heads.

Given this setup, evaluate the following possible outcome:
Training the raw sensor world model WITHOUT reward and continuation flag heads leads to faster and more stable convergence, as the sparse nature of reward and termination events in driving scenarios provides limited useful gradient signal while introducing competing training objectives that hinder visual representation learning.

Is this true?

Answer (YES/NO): NO